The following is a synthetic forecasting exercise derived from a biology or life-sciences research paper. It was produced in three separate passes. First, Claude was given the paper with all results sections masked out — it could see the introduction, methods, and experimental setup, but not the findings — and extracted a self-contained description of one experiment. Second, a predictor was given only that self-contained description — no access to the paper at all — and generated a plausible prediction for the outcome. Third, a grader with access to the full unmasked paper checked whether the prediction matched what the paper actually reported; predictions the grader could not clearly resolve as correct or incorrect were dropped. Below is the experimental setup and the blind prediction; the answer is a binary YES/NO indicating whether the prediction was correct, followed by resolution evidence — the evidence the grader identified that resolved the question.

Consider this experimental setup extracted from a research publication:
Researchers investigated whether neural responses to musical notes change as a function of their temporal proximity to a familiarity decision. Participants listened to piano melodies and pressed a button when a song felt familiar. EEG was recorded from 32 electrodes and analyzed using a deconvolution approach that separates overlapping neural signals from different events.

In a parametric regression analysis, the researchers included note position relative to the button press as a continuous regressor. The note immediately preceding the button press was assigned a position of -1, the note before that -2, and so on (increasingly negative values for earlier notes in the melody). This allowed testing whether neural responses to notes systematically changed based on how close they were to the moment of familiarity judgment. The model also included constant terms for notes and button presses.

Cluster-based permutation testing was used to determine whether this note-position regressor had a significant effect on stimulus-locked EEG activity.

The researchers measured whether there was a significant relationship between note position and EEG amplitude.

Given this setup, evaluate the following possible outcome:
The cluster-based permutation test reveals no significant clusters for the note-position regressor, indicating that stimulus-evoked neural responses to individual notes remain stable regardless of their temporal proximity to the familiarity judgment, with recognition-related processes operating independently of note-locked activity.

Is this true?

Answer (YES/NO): NO